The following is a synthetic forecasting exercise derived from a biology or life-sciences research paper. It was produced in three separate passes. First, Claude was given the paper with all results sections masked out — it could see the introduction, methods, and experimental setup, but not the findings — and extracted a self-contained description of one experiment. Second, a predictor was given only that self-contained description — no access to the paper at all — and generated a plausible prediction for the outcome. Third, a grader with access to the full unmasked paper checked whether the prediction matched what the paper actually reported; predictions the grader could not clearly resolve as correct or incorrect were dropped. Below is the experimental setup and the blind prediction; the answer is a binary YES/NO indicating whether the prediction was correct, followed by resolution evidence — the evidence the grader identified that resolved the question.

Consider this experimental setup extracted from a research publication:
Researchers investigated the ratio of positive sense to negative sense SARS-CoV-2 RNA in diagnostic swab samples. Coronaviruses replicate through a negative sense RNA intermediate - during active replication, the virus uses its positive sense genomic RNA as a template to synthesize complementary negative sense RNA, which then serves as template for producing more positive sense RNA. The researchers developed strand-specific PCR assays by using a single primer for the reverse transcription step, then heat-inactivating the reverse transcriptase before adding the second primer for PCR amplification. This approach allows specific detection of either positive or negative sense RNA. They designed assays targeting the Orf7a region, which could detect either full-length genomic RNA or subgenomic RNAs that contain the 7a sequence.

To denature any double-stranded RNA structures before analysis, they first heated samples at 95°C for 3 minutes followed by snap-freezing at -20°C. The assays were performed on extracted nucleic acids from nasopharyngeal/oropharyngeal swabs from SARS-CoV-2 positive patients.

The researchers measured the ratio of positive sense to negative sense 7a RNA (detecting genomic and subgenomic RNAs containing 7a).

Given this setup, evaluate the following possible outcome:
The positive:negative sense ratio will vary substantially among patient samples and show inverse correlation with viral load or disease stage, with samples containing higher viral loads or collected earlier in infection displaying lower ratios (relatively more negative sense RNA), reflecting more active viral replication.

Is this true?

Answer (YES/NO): NO